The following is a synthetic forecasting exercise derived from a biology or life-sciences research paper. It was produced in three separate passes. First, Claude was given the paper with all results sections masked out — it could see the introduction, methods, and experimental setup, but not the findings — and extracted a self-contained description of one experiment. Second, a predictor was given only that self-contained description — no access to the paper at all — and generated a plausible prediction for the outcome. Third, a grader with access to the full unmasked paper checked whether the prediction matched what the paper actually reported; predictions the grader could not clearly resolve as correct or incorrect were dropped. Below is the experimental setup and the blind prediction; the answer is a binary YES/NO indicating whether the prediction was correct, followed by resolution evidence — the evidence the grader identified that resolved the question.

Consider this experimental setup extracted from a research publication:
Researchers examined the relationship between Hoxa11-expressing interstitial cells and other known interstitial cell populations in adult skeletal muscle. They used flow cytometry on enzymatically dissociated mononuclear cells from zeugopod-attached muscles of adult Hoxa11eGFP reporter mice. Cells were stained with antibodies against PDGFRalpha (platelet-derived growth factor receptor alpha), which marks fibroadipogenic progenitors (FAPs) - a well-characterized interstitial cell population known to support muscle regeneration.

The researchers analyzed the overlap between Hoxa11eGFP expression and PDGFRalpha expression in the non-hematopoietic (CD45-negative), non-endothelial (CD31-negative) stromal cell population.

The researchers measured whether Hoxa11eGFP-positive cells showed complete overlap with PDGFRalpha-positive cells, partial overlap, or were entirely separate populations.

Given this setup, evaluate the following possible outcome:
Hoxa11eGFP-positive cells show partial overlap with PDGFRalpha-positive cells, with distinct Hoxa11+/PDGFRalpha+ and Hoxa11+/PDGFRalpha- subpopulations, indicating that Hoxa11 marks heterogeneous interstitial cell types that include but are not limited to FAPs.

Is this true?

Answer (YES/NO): YES